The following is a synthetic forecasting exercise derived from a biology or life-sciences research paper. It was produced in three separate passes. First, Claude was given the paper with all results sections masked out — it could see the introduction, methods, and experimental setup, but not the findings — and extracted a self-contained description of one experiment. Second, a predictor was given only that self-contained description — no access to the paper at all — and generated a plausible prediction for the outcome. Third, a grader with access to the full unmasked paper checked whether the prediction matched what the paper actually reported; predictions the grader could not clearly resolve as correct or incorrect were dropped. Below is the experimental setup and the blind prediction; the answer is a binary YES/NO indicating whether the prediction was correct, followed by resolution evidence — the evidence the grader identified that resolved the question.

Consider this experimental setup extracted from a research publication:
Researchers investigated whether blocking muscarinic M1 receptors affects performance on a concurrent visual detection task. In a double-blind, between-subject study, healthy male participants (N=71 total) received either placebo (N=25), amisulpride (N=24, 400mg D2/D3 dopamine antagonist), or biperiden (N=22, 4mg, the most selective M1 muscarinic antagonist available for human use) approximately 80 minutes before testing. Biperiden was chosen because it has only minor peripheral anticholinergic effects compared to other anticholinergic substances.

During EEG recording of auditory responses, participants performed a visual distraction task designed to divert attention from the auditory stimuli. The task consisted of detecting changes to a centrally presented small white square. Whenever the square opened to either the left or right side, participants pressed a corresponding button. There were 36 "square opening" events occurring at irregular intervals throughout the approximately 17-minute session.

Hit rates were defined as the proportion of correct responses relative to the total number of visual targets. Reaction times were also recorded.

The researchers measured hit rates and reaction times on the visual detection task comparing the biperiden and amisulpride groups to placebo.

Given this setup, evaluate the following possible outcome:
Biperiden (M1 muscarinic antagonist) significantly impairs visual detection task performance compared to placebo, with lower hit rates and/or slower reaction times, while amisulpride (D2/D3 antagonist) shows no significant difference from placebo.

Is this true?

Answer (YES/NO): NO